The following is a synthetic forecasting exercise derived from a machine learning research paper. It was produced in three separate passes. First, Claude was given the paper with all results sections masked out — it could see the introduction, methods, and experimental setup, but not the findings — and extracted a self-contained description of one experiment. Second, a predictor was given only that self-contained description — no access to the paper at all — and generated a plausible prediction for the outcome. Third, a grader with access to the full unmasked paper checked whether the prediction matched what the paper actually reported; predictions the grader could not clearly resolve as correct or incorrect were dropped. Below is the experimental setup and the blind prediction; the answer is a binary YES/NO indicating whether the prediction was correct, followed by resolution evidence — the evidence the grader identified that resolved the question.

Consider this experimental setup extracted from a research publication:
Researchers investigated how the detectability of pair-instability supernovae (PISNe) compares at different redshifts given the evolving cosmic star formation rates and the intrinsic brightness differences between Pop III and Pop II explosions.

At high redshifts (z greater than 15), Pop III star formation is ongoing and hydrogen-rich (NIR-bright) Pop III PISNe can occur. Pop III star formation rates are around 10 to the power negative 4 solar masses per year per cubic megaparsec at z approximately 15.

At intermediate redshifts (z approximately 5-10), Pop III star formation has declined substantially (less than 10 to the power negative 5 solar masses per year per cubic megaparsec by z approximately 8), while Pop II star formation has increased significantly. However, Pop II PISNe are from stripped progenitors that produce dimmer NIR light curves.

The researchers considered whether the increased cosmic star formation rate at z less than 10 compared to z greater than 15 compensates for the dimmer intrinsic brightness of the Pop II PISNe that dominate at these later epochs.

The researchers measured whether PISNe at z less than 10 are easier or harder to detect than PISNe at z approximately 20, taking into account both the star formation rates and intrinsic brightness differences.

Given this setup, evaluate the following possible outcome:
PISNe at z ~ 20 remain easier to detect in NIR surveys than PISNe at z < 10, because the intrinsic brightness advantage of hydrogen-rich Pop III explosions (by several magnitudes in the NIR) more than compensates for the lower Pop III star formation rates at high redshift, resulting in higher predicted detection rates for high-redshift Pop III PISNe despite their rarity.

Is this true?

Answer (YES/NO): NO